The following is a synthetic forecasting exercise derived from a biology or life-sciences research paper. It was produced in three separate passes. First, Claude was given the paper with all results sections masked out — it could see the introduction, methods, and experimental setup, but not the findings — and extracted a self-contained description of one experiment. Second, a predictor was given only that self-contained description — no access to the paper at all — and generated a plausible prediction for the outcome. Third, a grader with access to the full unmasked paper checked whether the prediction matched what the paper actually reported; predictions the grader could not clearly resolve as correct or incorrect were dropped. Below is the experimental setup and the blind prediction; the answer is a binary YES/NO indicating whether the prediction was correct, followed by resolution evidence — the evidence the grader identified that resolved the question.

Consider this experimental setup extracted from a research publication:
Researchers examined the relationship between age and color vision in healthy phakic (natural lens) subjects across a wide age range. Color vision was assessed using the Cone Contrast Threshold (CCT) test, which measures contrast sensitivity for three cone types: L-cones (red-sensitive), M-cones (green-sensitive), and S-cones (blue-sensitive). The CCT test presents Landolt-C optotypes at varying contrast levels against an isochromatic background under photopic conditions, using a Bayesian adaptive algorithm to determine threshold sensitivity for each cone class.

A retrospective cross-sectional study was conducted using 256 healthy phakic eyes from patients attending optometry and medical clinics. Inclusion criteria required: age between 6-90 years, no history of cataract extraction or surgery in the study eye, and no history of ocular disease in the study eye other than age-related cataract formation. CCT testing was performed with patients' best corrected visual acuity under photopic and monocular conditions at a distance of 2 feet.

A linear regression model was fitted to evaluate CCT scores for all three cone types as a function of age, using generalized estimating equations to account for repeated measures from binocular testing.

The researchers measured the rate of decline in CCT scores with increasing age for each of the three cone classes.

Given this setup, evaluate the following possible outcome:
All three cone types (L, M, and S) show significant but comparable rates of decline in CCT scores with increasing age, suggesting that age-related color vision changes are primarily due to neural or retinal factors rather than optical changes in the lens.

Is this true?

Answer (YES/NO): NO